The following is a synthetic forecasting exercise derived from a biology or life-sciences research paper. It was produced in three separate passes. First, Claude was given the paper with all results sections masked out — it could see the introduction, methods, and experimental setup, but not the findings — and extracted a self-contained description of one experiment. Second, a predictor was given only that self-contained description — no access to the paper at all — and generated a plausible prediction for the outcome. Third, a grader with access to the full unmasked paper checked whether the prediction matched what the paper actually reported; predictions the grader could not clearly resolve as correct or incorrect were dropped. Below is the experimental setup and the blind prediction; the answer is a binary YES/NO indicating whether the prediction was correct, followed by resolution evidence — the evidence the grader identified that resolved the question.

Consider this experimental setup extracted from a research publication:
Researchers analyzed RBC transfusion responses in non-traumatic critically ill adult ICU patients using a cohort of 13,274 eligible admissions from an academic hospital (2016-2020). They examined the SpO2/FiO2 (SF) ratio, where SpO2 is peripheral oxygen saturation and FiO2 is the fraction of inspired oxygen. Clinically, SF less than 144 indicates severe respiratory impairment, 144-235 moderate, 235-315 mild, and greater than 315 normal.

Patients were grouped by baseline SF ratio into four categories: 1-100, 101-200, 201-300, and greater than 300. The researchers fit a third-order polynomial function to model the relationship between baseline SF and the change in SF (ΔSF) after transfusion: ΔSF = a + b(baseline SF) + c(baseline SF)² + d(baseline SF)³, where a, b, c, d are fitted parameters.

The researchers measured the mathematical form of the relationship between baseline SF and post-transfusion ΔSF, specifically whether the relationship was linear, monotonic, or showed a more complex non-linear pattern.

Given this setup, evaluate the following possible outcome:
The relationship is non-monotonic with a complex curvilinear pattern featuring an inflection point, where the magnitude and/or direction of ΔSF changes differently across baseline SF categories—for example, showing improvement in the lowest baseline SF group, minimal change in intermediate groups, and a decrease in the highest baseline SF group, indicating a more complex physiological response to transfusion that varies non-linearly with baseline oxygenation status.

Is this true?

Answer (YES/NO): NO